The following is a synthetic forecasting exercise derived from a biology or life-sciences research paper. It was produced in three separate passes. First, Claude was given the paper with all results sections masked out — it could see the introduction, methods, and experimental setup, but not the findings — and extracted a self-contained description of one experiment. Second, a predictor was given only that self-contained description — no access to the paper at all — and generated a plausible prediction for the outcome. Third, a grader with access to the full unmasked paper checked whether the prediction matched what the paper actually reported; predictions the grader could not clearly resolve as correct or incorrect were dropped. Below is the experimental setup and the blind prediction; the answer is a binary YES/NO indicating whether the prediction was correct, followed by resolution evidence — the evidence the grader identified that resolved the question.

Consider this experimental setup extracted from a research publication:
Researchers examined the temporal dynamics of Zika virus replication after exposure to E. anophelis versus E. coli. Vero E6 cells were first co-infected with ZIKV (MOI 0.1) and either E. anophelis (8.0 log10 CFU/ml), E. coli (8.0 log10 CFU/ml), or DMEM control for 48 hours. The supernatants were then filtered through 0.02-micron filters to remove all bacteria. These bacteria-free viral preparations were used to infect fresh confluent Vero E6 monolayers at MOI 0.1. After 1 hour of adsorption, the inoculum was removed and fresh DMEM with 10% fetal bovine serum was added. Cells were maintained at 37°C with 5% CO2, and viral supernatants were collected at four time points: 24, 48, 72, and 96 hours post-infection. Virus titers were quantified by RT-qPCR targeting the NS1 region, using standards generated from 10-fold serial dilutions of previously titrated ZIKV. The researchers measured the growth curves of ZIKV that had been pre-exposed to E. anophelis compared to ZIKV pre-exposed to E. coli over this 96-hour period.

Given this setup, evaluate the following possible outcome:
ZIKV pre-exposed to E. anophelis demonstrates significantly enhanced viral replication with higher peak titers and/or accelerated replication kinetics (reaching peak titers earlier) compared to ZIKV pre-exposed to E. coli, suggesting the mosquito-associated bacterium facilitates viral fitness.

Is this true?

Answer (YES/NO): NO